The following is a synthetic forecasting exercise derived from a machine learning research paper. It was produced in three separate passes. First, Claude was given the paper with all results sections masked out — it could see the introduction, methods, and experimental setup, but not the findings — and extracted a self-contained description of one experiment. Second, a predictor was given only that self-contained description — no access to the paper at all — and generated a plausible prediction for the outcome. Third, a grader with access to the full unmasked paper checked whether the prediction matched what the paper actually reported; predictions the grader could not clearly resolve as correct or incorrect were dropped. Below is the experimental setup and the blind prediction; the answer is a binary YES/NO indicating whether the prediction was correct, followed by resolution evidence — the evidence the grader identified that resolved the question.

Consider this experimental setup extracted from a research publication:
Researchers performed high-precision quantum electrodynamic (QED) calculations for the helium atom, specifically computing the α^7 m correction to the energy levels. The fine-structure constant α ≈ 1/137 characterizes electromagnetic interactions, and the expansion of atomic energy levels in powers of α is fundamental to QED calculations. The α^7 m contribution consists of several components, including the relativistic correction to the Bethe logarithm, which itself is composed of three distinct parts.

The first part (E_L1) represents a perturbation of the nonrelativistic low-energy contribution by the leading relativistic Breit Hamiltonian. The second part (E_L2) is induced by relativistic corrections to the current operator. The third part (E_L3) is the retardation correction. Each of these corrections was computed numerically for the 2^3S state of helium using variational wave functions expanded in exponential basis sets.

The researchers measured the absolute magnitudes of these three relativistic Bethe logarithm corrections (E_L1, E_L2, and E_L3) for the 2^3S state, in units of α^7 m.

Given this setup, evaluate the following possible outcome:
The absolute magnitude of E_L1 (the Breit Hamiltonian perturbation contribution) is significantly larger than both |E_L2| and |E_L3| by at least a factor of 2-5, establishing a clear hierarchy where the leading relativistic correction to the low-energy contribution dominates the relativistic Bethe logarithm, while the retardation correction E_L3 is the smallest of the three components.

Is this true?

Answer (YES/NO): NO